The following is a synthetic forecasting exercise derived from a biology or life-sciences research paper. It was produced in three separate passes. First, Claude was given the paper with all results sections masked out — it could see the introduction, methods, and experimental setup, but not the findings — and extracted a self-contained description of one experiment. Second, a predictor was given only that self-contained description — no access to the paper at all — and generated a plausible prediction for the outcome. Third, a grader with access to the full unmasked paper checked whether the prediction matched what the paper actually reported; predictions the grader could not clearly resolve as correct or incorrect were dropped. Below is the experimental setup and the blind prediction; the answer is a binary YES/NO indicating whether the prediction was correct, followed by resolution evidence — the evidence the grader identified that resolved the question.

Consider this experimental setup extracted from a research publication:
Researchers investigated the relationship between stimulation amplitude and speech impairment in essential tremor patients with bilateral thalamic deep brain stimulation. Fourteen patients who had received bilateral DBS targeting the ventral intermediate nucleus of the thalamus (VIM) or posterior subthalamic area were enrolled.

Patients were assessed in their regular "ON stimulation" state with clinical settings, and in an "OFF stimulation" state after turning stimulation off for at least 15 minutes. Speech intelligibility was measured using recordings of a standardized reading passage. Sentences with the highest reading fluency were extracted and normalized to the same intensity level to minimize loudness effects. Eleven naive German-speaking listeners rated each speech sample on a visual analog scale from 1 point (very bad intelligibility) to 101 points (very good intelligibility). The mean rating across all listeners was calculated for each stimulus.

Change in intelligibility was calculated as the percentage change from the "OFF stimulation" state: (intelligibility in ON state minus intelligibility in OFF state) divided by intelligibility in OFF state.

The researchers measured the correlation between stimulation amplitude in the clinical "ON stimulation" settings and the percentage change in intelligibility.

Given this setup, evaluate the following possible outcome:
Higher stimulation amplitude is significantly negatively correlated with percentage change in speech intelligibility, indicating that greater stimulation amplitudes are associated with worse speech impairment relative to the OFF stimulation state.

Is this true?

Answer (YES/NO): YES